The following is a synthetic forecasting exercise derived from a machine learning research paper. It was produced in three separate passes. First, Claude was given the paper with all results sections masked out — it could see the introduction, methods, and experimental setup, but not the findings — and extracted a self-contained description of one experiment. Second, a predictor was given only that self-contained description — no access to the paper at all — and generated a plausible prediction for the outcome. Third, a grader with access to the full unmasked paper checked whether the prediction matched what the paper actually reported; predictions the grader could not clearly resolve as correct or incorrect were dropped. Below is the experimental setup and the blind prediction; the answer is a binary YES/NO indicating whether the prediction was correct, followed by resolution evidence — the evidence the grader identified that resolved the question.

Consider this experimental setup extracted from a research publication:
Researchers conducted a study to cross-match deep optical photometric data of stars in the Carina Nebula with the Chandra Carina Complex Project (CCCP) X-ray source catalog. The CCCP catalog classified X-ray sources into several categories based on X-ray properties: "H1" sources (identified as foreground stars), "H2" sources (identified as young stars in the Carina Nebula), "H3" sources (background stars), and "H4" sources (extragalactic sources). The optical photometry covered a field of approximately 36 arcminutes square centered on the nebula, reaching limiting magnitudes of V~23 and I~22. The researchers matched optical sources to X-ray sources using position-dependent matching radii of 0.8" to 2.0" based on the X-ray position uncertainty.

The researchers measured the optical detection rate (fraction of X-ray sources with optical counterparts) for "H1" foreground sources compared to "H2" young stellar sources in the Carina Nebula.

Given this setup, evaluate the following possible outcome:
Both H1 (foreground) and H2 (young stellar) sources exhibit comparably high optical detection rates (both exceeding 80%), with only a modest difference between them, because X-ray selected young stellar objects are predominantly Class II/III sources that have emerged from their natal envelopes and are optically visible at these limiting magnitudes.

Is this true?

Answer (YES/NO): NO